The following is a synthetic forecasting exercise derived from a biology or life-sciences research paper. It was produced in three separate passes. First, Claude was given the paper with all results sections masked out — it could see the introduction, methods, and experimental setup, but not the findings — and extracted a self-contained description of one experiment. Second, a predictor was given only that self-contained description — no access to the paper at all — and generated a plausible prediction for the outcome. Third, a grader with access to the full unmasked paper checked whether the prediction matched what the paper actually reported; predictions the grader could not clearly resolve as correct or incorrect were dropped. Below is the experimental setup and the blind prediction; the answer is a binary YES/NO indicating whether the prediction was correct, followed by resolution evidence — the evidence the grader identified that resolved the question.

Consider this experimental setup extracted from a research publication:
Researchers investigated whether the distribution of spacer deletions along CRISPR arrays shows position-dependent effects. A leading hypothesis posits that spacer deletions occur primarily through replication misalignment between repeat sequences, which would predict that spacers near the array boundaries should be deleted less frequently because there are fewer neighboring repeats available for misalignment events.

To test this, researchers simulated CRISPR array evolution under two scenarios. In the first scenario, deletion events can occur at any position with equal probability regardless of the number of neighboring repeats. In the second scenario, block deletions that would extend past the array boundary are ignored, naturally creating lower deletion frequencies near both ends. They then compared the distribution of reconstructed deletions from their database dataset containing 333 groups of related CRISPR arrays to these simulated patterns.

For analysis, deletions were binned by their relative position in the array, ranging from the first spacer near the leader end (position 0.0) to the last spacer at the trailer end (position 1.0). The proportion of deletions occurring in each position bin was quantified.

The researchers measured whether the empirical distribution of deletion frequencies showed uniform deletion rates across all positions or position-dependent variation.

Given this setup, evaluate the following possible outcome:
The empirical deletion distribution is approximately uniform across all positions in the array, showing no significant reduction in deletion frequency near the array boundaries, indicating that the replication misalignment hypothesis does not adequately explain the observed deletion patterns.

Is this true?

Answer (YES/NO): NO